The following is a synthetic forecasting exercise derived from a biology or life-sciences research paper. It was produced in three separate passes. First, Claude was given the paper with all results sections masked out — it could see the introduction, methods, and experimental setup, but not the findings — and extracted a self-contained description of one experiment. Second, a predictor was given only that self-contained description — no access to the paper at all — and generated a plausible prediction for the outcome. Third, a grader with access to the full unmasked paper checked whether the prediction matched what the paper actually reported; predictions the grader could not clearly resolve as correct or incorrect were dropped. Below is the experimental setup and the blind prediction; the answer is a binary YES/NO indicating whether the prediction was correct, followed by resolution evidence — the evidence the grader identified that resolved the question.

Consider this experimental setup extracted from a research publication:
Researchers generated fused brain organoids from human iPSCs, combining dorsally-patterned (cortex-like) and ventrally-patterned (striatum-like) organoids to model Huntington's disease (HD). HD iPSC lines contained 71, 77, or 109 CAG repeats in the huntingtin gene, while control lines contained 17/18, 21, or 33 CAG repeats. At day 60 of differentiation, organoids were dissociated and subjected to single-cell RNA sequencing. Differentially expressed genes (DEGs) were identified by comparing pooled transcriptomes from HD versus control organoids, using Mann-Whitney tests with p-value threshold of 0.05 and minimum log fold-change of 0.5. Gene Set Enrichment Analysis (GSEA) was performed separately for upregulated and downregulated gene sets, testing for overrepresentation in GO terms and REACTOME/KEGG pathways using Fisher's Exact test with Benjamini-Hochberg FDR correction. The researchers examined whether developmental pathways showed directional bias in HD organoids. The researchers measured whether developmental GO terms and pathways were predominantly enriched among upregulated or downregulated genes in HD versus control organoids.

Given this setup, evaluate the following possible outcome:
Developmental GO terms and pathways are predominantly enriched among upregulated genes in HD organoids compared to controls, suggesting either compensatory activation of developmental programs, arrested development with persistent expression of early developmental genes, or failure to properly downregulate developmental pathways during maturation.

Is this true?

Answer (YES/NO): YES